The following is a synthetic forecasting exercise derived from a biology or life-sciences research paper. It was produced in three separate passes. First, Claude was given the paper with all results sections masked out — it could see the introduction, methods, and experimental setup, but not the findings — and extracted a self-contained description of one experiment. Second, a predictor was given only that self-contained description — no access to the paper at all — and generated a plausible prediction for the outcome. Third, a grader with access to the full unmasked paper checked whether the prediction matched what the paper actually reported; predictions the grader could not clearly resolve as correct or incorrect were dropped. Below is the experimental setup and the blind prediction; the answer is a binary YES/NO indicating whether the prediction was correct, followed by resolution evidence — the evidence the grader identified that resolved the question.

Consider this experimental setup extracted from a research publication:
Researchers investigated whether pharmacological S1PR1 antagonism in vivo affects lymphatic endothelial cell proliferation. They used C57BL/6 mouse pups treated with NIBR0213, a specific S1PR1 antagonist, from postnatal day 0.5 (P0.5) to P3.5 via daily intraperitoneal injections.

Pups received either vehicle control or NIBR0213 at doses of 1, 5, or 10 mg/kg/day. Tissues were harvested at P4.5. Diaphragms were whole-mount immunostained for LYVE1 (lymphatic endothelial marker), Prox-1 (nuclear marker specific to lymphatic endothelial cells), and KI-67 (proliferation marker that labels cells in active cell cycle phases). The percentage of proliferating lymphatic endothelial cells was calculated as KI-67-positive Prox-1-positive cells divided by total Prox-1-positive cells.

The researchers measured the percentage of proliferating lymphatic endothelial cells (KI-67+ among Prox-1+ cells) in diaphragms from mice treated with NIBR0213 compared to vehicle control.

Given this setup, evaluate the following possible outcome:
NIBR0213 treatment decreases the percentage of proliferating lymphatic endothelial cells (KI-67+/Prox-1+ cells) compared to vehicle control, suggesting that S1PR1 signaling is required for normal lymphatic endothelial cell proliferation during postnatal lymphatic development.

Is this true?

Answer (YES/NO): YES